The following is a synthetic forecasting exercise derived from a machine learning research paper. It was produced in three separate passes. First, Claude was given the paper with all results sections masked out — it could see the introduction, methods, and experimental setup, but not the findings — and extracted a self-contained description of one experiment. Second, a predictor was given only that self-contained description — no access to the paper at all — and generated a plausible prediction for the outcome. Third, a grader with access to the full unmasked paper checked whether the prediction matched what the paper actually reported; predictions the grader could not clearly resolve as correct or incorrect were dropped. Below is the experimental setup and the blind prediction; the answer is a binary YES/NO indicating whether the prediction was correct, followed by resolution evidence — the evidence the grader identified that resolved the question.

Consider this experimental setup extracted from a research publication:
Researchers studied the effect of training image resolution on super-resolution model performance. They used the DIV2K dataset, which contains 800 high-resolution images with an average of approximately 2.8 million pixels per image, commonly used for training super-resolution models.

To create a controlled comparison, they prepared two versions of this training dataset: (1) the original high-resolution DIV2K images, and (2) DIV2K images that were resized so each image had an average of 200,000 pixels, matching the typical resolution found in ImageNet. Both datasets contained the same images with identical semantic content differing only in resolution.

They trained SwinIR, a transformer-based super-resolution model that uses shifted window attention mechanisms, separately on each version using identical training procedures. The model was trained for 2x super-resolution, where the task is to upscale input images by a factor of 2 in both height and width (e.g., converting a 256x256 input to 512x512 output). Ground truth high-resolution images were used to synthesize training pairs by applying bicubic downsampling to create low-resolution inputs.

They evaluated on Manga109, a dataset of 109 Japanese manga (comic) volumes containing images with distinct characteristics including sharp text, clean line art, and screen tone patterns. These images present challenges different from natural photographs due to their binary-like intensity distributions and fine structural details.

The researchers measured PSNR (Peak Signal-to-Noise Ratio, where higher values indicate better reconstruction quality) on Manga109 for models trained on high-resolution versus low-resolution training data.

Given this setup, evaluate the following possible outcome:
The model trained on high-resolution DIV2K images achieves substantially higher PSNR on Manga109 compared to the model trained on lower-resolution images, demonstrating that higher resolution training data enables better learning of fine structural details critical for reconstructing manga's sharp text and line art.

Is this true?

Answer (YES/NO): YES